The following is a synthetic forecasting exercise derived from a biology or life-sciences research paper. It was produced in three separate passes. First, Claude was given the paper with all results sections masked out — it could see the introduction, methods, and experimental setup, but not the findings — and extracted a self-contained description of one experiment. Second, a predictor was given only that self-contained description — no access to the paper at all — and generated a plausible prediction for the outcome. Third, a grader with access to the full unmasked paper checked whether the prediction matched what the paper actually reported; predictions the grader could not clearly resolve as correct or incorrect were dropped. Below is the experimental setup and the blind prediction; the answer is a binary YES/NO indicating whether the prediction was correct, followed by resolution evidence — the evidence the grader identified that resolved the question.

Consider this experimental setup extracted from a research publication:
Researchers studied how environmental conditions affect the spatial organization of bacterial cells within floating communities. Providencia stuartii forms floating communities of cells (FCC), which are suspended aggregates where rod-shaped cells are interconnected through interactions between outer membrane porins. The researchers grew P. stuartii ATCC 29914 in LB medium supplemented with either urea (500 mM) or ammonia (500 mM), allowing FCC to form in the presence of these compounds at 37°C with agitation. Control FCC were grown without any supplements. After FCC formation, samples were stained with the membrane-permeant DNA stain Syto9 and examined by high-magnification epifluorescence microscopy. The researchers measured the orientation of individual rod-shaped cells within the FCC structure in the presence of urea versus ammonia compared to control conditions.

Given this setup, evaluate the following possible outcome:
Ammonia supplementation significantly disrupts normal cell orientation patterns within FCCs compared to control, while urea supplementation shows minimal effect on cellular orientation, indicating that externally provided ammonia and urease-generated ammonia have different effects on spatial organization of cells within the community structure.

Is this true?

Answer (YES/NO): YES